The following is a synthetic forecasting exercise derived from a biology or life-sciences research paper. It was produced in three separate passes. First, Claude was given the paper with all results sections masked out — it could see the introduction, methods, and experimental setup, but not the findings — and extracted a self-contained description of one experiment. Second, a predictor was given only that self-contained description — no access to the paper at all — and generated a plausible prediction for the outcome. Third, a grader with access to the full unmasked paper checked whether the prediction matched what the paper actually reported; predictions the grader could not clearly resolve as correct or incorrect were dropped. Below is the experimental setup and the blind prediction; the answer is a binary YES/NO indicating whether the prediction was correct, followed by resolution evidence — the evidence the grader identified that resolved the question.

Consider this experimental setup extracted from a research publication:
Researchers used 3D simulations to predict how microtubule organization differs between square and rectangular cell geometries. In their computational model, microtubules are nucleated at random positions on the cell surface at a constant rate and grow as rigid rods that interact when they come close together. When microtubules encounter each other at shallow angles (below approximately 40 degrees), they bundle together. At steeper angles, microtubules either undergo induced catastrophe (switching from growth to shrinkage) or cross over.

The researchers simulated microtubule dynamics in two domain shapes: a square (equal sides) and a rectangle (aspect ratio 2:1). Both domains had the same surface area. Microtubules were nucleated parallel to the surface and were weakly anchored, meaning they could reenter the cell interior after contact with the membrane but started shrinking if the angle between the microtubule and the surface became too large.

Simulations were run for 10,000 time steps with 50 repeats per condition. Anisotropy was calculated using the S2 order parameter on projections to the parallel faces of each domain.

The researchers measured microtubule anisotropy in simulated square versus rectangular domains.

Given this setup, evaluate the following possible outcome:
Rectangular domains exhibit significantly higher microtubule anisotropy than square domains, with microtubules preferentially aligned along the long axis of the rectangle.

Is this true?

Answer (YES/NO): YES